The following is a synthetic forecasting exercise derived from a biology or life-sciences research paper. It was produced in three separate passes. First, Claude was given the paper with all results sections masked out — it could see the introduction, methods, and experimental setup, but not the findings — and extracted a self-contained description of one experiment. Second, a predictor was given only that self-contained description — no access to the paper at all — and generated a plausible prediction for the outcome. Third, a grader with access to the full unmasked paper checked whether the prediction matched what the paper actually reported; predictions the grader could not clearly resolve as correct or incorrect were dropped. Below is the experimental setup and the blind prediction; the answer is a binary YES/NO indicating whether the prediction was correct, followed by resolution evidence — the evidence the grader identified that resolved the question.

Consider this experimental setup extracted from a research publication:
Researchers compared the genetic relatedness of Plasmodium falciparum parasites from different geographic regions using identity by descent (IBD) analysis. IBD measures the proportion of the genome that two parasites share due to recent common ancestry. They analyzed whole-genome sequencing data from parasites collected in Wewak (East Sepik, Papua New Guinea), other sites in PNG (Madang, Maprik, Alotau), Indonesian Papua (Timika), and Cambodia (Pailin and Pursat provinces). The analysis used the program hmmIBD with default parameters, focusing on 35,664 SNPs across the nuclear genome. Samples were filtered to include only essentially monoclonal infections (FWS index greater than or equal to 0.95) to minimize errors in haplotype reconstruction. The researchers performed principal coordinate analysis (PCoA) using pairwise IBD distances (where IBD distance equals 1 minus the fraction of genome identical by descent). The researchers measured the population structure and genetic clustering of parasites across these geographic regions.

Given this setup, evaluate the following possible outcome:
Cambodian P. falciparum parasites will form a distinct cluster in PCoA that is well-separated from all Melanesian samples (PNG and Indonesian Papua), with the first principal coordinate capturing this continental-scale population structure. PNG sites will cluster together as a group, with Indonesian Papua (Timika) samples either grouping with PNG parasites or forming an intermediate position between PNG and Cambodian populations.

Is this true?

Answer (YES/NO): YES